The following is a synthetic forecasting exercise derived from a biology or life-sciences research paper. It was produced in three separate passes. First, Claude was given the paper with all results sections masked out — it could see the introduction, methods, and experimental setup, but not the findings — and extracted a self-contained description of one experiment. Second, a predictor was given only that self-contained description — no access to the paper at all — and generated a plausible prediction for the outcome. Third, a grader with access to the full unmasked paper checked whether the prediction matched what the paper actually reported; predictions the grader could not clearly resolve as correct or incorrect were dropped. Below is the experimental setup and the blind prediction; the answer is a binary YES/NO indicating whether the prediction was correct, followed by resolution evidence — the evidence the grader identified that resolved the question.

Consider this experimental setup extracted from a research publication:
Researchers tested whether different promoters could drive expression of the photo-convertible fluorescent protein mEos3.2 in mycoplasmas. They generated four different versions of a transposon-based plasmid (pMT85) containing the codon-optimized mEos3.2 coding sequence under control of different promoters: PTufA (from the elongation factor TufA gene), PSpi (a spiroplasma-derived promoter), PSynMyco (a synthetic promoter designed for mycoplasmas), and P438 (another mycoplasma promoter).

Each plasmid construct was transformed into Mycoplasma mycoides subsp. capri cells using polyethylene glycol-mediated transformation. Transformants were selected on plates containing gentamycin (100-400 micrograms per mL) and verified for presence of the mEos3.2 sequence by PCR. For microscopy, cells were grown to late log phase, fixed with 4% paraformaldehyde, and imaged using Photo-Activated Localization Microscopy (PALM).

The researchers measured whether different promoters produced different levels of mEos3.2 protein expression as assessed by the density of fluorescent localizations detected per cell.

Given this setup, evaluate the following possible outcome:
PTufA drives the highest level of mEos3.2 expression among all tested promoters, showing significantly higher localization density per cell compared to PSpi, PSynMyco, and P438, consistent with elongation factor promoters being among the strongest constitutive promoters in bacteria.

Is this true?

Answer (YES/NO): NO